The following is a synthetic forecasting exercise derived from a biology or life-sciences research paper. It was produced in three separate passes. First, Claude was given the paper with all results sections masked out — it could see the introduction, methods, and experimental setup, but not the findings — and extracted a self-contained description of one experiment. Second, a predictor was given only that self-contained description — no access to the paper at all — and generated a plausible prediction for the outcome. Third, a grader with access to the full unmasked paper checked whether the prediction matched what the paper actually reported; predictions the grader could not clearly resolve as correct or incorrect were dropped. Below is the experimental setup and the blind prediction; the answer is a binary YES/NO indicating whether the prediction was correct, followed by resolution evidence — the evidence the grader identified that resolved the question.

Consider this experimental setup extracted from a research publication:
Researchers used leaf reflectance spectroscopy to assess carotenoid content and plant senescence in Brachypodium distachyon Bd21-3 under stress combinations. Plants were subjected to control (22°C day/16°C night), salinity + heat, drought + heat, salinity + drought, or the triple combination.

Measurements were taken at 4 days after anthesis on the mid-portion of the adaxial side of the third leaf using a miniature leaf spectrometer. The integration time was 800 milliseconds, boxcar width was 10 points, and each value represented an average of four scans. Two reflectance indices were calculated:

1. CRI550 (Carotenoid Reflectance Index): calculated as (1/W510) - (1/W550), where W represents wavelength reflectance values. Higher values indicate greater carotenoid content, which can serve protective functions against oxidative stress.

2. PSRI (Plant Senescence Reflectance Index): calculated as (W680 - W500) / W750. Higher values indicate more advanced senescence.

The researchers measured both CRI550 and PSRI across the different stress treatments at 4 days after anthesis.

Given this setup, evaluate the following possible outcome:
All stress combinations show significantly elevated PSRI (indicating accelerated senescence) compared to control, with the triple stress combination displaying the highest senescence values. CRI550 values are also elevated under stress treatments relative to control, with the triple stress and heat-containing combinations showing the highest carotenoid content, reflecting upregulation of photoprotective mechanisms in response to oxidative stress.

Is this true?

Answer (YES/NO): NO